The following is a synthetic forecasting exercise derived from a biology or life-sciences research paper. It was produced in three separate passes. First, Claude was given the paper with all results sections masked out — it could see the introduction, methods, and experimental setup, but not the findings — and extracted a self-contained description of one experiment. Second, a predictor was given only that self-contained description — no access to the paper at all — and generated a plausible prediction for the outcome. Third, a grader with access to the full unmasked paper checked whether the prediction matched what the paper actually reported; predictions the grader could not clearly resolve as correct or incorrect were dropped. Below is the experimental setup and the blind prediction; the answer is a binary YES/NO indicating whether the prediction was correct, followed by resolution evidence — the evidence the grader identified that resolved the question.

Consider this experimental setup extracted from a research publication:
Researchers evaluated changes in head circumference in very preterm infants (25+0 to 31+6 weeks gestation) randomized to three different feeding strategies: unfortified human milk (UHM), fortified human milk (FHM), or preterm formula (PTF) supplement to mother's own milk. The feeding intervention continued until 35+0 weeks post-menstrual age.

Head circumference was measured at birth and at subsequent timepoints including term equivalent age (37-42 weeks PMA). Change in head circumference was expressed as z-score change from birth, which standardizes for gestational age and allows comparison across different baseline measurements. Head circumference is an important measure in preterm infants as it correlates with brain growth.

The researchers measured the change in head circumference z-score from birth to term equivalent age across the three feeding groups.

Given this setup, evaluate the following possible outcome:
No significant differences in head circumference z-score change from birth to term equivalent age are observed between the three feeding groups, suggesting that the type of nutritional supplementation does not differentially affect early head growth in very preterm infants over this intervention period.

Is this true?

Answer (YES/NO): YES